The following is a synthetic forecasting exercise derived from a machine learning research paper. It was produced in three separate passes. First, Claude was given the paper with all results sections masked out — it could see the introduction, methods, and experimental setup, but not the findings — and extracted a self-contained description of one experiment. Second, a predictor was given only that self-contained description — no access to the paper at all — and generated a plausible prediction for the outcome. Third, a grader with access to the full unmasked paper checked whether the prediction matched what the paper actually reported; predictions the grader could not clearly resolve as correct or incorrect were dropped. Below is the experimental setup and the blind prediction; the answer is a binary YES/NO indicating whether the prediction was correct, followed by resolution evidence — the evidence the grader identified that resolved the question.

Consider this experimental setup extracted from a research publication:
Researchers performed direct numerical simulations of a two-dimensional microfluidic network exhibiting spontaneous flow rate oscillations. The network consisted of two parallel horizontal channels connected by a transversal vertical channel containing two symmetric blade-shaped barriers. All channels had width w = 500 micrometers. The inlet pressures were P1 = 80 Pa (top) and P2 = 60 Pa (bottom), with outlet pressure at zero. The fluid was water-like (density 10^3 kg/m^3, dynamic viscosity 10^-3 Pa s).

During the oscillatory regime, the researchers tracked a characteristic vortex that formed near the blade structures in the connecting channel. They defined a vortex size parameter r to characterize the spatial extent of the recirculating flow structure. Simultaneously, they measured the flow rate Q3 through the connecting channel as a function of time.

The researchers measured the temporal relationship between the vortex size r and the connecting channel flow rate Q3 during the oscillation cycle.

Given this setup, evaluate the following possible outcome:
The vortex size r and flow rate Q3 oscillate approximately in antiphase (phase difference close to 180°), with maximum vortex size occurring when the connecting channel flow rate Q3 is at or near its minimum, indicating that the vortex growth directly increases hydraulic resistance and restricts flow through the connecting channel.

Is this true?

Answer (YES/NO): NO